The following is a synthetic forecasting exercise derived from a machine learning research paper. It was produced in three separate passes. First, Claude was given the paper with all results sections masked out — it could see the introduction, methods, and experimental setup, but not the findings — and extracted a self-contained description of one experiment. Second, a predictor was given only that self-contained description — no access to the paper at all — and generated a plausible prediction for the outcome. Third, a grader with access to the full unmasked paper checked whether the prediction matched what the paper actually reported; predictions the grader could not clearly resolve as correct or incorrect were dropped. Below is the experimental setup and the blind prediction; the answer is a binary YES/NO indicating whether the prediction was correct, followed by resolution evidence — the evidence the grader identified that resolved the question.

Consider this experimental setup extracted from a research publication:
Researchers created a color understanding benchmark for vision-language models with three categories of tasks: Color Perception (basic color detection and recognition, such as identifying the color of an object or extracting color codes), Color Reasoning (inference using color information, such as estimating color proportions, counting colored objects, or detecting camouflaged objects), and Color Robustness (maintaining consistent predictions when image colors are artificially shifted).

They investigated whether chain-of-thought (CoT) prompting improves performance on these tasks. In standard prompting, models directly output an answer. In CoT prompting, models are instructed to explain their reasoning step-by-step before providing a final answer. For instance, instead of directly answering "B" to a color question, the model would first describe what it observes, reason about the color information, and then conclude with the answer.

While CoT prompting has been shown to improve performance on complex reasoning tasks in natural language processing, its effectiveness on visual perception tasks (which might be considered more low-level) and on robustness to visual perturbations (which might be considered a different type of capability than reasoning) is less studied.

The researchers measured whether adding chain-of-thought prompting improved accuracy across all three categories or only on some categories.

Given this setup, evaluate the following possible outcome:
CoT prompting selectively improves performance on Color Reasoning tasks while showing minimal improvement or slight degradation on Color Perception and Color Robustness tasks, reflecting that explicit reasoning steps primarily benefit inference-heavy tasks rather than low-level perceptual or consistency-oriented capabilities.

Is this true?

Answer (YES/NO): NO